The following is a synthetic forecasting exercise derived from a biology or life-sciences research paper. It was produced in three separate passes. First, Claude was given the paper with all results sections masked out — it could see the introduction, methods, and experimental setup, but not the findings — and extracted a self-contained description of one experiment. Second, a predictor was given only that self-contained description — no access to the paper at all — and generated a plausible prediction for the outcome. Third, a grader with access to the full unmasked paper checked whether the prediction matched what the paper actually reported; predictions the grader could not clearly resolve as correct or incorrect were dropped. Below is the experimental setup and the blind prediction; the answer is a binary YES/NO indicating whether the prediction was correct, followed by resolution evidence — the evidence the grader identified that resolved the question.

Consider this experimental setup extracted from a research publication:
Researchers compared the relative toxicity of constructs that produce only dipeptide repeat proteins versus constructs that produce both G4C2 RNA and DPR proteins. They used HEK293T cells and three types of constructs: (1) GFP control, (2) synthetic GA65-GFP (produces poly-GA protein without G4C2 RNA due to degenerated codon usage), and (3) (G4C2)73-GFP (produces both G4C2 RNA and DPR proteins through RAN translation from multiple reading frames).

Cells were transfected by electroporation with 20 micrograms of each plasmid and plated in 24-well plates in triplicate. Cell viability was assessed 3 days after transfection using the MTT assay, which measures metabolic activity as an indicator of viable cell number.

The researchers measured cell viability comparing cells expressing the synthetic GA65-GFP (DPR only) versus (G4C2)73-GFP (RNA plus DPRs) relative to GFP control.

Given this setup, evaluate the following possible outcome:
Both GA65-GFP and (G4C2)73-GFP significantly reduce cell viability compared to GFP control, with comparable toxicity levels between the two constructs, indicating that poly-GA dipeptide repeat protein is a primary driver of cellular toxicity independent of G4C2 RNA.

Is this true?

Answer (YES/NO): NO